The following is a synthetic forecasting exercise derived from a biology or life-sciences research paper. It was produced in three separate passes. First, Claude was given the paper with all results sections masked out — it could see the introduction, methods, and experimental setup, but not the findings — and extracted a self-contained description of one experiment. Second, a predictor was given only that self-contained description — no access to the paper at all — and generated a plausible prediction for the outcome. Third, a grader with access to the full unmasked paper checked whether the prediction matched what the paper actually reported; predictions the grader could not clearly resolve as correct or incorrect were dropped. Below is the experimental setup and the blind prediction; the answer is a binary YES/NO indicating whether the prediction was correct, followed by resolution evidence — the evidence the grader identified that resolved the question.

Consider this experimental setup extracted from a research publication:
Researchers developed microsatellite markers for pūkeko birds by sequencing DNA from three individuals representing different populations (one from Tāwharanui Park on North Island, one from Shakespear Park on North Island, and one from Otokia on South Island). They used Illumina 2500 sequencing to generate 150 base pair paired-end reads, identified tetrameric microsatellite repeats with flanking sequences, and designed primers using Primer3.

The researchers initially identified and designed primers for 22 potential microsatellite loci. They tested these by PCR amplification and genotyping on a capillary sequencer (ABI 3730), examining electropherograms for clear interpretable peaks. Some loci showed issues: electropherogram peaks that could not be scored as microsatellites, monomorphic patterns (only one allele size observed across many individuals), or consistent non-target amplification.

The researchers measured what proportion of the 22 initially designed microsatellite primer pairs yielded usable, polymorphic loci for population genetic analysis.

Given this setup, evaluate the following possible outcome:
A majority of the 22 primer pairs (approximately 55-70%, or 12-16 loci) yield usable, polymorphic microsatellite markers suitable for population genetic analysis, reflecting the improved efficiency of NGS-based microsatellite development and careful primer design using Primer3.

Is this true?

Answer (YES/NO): NO